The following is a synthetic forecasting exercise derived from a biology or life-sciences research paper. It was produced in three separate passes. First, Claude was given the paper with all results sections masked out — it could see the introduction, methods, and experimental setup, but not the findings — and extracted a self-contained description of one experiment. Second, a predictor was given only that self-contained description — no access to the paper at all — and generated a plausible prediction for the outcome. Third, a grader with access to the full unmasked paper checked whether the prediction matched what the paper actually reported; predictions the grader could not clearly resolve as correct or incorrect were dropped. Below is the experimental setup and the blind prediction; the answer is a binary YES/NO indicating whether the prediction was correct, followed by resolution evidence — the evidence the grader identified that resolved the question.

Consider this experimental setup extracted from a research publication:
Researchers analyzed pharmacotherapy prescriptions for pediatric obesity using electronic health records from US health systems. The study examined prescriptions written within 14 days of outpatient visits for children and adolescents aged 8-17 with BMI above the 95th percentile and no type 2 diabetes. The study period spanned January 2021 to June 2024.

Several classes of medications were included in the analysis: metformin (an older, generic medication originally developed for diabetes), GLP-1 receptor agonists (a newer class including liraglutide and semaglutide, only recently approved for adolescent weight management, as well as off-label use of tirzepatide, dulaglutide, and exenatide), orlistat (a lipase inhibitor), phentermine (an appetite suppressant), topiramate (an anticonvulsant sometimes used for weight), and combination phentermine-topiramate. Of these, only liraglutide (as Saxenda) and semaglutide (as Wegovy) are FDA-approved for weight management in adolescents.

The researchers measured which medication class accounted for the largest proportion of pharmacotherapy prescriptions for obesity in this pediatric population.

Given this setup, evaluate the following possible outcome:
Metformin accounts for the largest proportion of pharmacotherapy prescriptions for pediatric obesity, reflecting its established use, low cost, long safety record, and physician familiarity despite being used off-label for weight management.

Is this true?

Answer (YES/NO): YES